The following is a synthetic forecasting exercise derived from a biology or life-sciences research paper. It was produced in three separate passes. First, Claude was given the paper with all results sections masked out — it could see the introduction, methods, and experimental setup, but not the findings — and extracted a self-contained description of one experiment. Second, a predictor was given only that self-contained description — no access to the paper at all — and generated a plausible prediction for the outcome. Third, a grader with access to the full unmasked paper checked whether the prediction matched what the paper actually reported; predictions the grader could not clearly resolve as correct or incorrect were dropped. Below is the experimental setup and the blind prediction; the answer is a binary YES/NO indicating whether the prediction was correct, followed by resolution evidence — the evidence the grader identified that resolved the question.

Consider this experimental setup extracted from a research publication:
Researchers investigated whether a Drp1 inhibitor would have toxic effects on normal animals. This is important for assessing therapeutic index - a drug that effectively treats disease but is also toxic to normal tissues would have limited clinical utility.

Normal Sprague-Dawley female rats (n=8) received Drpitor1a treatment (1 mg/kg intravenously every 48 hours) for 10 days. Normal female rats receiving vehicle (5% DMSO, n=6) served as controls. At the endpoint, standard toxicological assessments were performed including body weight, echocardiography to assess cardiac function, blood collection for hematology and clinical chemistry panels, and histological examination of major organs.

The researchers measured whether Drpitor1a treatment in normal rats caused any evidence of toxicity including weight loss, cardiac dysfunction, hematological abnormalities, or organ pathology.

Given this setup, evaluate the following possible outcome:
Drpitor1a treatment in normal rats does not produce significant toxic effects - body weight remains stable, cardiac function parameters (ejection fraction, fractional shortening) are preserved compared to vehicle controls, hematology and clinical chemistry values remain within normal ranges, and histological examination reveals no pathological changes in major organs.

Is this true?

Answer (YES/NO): NO